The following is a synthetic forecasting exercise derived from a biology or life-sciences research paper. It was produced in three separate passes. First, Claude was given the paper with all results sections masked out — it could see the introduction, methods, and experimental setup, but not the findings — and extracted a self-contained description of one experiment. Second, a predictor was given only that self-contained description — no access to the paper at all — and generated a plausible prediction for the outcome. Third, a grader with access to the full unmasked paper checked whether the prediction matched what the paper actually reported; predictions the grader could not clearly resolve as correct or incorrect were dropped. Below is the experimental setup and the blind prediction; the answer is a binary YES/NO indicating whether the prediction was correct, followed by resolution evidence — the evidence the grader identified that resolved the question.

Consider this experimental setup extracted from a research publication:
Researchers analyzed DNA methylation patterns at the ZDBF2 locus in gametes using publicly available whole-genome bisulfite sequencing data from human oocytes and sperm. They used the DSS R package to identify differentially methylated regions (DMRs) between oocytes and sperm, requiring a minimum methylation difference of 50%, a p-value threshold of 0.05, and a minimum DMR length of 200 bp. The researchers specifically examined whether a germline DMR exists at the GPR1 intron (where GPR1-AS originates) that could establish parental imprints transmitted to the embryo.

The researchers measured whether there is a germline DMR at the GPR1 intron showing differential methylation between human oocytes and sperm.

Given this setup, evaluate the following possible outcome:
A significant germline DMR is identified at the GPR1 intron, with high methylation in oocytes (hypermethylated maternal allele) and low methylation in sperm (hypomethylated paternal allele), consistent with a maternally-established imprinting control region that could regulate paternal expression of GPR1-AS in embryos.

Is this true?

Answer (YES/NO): YES